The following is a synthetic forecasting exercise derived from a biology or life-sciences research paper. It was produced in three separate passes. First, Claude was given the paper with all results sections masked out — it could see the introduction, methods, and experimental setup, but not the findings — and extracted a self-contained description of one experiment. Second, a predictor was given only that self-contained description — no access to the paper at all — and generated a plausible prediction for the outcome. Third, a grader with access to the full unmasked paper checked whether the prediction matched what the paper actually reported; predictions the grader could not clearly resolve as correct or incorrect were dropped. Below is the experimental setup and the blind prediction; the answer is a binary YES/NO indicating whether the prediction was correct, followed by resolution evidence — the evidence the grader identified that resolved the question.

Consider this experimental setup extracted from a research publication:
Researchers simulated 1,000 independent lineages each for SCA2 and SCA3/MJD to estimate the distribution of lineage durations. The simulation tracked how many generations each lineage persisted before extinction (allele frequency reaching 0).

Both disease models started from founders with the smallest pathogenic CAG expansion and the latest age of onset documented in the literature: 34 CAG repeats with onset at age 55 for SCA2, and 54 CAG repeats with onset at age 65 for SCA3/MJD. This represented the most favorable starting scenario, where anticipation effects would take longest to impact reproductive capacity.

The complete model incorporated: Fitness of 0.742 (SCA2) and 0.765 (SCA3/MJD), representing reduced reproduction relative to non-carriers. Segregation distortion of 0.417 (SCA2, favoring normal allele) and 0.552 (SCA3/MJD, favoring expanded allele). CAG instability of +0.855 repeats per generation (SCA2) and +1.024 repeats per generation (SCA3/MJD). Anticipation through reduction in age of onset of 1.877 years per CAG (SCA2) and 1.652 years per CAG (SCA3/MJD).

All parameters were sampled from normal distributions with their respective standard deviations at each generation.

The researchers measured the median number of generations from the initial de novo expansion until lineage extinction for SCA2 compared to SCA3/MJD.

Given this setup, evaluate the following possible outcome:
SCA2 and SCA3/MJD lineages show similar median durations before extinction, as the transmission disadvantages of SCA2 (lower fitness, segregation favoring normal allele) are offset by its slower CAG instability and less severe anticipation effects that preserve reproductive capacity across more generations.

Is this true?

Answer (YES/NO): NO